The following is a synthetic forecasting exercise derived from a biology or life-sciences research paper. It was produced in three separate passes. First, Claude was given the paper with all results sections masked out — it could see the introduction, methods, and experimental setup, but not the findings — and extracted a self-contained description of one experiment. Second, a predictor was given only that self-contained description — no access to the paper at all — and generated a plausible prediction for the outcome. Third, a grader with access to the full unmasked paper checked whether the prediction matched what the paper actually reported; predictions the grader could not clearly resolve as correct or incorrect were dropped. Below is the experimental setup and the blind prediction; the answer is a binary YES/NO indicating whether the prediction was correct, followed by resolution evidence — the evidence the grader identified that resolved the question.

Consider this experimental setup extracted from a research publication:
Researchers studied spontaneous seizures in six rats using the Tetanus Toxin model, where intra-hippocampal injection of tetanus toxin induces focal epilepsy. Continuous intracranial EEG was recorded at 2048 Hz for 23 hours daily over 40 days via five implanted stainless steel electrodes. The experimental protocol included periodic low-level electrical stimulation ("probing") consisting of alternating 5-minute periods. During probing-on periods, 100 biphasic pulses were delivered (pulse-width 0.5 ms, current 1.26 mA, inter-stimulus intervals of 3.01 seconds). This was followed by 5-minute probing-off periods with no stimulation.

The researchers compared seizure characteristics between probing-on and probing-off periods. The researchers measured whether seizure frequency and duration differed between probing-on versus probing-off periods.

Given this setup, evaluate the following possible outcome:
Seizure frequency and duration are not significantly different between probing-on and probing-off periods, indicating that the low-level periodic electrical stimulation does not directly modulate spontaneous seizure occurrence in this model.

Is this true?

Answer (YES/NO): NO